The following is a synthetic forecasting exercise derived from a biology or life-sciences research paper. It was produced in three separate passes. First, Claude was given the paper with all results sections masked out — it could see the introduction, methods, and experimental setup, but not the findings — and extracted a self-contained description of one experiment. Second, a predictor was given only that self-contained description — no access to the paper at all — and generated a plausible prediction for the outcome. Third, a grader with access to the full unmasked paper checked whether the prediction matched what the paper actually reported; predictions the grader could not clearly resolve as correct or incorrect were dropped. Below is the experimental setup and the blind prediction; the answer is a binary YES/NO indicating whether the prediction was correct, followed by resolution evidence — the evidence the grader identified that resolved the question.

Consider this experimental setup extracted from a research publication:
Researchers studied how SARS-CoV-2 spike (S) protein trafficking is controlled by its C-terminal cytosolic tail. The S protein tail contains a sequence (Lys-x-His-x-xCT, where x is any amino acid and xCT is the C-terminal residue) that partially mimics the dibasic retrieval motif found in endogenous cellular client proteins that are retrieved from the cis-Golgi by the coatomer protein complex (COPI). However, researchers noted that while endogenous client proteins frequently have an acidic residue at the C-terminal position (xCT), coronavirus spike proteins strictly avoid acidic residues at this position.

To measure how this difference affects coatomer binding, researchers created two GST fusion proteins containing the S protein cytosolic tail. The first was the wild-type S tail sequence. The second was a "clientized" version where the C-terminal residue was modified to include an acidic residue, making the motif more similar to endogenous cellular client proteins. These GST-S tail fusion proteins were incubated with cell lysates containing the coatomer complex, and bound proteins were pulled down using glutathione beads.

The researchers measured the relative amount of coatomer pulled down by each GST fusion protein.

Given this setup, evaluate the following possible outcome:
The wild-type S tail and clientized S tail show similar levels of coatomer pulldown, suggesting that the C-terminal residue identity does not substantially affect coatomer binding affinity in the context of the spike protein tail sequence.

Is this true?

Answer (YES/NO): NO